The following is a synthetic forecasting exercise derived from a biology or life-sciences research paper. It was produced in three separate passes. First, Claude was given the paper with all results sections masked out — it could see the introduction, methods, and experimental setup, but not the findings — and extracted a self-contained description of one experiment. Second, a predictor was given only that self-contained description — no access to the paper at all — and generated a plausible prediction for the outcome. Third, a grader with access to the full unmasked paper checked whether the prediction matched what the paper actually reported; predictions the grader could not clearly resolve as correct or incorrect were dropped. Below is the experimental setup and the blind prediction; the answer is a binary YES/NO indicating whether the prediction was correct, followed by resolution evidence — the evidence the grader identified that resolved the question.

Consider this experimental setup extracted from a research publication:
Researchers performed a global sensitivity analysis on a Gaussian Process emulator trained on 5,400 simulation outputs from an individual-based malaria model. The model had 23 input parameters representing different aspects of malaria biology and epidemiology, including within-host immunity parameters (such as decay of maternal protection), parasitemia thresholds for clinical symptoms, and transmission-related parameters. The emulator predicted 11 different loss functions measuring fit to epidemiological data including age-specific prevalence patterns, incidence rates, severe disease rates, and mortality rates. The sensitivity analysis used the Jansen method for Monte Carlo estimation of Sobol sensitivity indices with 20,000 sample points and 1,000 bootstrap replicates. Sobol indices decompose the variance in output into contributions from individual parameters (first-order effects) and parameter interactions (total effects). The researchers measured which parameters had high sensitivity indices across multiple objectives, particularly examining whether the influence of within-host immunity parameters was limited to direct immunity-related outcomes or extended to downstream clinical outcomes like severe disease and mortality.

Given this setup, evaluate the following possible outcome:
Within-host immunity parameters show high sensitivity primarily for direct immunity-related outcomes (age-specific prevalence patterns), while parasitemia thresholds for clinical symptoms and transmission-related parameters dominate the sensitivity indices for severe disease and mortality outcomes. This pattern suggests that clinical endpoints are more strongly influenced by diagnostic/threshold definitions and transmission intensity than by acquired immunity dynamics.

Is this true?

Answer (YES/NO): NO